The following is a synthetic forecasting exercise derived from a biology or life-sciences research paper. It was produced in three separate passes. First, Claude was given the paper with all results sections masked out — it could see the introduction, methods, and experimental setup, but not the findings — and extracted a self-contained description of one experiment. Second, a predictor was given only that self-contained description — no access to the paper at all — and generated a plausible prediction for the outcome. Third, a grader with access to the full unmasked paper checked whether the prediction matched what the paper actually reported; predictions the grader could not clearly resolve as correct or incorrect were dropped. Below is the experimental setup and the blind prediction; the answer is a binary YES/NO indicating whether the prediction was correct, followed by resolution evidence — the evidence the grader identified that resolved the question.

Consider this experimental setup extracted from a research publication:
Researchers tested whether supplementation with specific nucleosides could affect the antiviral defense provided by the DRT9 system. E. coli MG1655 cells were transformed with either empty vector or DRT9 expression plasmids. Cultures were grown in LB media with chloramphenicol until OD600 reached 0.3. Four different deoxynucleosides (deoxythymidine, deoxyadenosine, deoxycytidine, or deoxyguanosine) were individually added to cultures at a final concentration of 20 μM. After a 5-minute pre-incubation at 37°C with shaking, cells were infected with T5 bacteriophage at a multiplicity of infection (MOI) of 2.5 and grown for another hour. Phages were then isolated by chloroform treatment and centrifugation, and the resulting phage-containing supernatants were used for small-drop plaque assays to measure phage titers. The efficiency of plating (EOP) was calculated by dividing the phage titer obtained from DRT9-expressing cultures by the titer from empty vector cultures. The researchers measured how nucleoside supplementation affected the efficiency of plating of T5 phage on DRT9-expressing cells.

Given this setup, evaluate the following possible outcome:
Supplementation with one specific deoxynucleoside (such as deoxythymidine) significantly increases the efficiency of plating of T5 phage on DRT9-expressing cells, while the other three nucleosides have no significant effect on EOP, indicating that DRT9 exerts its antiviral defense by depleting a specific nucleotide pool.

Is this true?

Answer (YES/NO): NO